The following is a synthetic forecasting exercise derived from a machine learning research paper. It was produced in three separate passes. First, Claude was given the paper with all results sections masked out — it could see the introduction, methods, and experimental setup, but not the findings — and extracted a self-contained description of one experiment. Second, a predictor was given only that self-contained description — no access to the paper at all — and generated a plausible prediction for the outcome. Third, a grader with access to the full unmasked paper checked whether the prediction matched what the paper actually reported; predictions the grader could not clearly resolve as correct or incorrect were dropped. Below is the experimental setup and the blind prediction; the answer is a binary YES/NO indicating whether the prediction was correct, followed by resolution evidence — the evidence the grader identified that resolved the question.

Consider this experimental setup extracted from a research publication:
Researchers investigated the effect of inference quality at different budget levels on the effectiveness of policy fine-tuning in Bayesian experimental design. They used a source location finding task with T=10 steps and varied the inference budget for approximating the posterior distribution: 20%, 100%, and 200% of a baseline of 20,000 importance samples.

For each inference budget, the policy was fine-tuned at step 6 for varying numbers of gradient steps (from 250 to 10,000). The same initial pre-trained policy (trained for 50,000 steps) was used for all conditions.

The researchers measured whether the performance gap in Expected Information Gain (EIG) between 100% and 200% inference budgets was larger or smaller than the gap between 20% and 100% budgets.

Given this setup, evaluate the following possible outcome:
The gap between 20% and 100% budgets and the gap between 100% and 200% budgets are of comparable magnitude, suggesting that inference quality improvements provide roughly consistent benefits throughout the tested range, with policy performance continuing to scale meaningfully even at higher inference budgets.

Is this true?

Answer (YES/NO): NO